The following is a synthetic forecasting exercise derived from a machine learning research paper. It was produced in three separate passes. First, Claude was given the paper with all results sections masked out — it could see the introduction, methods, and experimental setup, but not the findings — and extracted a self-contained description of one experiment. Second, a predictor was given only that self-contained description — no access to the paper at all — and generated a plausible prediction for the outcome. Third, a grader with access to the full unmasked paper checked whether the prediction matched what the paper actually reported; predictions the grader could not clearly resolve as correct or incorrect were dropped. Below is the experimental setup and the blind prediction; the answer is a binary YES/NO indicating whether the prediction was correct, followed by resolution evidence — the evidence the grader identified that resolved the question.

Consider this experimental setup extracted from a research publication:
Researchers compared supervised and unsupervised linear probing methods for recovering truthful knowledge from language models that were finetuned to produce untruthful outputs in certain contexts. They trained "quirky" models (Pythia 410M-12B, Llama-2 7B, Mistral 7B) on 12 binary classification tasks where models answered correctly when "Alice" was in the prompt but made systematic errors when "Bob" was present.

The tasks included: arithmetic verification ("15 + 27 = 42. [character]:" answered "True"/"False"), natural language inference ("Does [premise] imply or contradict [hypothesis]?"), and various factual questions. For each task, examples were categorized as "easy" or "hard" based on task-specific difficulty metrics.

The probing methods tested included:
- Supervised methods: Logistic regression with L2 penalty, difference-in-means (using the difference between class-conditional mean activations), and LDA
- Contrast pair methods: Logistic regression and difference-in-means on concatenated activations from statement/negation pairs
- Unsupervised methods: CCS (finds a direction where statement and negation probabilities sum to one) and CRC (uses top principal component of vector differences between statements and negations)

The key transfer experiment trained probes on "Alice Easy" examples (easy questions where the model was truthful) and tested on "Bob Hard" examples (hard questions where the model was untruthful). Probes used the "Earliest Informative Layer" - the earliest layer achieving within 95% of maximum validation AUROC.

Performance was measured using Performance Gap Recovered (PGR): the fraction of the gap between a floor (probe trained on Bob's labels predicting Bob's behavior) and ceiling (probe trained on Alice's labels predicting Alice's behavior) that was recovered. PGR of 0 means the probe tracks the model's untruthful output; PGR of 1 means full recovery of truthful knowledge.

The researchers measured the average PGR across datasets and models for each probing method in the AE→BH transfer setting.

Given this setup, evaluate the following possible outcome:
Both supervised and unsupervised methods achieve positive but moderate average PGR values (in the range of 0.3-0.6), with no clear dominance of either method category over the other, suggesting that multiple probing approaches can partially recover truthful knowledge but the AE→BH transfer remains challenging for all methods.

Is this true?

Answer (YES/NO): NO